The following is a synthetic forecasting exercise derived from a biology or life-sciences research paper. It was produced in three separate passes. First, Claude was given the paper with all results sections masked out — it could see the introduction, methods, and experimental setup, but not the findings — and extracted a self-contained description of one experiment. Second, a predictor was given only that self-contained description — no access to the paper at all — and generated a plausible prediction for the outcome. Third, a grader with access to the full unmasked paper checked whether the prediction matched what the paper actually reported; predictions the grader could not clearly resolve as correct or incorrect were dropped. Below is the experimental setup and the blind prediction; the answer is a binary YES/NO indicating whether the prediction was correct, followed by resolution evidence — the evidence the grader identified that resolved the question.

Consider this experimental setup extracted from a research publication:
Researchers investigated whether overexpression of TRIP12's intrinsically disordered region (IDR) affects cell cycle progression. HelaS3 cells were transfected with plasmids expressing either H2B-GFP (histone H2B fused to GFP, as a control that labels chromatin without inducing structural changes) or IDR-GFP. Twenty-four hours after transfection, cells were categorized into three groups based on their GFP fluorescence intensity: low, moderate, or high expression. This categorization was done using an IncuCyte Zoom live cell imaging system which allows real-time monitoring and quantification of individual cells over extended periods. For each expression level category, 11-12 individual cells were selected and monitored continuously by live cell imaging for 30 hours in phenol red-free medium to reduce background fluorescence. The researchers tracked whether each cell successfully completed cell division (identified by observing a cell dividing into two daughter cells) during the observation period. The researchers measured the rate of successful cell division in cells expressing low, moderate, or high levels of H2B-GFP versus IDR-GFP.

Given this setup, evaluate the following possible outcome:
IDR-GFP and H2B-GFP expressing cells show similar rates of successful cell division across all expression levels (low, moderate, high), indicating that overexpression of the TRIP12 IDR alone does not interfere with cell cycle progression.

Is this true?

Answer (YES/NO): NO